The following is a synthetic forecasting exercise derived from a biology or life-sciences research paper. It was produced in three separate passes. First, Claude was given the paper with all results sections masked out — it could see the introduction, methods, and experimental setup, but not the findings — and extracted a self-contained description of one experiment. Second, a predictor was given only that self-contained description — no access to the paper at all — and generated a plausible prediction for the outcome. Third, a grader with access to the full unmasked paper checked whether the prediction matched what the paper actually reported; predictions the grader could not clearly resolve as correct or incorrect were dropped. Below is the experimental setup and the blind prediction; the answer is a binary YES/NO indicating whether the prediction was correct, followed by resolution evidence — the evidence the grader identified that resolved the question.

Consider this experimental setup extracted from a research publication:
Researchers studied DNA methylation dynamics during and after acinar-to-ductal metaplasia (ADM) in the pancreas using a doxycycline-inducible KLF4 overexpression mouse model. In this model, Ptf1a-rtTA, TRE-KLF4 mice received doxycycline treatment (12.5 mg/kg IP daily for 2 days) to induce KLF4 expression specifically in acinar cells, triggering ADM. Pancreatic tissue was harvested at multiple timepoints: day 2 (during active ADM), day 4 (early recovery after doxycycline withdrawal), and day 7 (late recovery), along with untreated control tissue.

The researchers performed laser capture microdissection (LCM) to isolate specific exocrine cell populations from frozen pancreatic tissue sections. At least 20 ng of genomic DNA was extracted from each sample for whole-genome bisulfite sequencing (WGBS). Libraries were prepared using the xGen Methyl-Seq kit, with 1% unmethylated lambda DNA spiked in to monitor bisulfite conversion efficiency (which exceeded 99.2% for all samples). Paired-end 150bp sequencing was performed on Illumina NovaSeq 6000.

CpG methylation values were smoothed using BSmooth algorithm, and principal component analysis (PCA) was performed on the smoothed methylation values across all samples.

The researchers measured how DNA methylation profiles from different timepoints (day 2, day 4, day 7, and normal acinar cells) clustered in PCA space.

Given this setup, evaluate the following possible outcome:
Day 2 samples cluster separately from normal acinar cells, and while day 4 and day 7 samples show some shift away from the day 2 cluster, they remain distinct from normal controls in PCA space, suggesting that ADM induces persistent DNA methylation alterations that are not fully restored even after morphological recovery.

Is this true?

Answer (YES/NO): NO